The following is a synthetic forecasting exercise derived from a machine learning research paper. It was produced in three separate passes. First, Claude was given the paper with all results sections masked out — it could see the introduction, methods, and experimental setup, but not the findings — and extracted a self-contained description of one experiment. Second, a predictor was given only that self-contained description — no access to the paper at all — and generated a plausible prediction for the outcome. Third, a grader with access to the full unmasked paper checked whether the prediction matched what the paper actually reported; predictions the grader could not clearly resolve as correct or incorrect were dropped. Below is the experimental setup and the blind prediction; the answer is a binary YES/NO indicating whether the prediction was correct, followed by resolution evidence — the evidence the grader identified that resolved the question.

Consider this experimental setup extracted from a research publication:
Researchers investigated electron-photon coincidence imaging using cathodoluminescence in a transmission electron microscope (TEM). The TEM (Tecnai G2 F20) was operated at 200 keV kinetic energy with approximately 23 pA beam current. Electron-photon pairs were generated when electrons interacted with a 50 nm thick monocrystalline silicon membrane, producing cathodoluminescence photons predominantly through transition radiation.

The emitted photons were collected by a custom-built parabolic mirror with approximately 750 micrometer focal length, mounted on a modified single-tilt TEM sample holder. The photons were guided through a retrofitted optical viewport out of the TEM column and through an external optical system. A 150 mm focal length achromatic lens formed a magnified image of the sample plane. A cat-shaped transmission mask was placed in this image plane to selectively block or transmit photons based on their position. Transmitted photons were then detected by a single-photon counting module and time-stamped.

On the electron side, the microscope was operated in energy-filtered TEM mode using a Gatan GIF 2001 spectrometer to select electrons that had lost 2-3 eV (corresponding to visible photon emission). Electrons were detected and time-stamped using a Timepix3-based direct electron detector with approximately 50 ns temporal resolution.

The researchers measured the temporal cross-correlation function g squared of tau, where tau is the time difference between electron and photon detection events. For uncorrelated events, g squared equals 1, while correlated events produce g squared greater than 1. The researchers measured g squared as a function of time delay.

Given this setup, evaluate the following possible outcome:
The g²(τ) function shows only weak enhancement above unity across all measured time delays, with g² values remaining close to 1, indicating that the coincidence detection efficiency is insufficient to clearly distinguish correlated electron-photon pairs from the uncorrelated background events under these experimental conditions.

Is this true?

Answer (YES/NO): NO